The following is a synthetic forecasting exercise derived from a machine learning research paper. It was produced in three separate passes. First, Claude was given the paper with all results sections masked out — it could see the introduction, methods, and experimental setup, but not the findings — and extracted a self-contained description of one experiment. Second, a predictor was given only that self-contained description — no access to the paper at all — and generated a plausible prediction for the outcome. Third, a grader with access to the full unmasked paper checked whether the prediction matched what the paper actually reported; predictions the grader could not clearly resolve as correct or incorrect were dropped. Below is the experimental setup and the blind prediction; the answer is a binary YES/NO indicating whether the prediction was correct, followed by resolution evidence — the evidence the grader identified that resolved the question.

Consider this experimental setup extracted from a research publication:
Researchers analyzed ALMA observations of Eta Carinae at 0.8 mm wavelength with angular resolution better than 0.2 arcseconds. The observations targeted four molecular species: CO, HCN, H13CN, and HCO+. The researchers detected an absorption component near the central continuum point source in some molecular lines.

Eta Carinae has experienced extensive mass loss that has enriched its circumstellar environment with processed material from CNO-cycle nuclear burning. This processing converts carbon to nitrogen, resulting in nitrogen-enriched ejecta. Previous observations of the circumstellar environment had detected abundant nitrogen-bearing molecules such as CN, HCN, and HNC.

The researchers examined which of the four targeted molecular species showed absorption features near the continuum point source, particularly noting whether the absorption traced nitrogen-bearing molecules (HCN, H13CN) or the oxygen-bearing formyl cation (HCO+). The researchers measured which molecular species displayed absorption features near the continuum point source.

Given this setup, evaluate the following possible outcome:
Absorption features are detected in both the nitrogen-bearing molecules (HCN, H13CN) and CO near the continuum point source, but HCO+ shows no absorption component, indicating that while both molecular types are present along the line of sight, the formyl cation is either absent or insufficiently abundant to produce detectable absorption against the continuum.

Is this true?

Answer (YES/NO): YES